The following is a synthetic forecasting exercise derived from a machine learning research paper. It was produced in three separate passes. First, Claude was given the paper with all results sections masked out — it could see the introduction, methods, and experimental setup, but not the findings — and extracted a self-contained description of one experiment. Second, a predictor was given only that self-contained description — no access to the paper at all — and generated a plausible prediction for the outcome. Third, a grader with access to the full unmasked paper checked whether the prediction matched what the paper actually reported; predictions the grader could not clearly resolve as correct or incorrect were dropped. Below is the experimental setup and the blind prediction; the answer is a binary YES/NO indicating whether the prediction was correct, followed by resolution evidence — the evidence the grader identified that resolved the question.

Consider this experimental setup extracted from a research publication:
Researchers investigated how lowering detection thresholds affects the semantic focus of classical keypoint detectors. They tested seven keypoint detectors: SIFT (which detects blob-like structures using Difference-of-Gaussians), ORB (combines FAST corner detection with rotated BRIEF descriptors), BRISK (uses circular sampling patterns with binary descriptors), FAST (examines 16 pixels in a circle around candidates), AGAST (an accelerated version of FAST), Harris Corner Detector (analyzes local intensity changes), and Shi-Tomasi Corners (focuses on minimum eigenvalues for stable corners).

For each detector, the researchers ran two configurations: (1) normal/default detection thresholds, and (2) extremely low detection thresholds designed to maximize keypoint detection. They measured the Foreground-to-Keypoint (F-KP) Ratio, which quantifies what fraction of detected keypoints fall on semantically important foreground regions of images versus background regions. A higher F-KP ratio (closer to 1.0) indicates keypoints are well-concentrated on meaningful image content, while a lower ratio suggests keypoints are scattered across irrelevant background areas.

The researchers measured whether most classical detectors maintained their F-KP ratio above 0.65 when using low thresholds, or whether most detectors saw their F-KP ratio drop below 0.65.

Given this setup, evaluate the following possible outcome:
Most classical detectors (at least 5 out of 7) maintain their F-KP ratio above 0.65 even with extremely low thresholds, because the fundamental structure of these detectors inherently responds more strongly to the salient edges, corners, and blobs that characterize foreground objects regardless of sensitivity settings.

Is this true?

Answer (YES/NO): NO